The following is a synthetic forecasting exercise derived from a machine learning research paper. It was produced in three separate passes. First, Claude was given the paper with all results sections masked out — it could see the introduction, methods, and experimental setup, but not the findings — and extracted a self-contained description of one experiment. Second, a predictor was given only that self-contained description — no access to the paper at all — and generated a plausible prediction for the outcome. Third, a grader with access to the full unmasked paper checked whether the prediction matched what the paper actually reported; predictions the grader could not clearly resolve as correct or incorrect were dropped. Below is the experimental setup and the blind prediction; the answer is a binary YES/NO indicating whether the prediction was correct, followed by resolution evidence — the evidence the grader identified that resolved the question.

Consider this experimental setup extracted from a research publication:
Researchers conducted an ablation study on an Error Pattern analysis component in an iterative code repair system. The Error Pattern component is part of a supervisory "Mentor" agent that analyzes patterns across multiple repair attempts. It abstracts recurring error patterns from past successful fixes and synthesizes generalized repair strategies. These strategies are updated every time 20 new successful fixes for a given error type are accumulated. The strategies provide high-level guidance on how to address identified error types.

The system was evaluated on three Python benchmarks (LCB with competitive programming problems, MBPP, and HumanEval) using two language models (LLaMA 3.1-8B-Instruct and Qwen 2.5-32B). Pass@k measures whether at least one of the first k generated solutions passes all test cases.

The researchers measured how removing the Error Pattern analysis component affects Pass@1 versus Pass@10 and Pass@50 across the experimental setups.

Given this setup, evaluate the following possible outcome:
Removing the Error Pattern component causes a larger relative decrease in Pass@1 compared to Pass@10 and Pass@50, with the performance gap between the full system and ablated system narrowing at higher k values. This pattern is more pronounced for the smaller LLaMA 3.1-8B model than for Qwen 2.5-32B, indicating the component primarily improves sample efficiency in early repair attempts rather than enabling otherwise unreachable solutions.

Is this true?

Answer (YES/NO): NO